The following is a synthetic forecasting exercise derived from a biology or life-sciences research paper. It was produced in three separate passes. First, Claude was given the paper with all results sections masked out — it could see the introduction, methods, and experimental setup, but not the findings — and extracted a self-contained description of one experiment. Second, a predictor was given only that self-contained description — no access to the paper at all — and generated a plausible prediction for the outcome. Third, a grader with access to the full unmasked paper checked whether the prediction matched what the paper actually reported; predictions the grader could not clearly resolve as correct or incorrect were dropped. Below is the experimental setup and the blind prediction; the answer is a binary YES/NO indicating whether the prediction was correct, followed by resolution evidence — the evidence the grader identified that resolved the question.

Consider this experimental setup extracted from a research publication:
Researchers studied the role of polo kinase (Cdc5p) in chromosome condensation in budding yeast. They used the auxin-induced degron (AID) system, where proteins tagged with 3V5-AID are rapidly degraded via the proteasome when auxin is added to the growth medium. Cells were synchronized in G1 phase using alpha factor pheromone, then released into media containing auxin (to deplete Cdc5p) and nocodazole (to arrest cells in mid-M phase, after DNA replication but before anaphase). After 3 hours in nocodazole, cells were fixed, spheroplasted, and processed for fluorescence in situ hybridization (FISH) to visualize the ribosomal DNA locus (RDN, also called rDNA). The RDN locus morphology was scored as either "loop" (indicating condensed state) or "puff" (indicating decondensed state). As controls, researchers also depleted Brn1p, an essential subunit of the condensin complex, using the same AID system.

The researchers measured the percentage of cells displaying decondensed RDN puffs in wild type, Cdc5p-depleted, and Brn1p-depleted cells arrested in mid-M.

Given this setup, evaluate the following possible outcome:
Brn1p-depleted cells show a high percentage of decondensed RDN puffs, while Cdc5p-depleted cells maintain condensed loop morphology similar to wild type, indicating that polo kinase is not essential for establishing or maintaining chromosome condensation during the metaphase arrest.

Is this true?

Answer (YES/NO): NO